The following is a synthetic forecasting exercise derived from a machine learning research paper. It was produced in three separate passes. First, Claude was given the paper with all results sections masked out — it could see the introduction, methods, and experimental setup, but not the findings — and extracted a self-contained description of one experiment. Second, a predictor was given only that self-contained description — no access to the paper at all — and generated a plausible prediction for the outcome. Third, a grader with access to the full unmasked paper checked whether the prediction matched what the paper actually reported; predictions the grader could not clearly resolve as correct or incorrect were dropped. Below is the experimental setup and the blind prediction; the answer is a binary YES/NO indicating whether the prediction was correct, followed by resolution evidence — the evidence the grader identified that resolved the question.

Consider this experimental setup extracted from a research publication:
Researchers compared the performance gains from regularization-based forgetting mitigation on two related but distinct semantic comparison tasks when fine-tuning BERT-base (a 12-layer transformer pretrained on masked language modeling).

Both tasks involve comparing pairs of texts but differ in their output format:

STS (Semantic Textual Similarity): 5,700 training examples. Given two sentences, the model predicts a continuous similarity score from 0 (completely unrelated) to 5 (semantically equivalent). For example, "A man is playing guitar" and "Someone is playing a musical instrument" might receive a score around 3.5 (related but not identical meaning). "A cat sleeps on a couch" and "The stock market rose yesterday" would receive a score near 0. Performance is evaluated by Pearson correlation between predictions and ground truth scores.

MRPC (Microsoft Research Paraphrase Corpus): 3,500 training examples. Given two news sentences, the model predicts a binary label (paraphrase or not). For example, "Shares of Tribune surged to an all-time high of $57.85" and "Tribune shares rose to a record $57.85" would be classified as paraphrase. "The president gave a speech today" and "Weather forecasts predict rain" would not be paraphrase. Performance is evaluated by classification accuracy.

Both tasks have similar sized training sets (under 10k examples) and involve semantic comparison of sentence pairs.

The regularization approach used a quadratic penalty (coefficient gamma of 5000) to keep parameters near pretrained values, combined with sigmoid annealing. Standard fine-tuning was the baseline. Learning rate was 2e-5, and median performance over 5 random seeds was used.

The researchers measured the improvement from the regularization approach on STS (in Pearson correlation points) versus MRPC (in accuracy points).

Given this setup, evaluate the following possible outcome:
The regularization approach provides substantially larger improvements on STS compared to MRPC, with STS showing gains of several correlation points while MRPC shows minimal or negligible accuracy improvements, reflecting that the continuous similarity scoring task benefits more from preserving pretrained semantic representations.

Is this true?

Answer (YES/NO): NO